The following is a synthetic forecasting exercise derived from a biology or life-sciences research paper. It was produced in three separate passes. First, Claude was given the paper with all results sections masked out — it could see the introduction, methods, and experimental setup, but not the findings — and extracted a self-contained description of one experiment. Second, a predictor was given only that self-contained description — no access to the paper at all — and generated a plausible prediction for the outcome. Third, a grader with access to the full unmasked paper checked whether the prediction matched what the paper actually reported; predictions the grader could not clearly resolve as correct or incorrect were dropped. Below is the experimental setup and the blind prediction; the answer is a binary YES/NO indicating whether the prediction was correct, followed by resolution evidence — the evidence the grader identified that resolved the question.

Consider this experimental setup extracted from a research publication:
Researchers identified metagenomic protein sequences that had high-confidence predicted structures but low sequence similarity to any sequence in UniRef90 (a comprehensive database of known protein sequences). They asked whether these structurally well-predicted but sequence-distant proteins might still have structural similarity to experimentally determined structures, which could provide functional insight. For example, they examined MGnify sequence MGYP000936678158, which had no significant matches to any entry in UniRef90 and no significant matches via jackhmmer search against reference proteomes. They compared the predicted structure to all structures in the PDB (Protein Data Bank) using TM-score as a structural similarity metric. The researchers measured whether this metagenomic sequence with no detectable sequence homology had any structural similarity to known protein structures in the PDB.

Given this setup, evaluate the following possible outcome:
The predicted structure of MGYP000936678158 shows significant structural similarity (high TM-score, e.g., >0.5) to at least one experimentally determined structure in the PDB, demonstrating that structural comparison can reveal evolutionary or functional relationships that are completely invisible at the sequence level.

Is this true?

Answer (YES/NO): YES